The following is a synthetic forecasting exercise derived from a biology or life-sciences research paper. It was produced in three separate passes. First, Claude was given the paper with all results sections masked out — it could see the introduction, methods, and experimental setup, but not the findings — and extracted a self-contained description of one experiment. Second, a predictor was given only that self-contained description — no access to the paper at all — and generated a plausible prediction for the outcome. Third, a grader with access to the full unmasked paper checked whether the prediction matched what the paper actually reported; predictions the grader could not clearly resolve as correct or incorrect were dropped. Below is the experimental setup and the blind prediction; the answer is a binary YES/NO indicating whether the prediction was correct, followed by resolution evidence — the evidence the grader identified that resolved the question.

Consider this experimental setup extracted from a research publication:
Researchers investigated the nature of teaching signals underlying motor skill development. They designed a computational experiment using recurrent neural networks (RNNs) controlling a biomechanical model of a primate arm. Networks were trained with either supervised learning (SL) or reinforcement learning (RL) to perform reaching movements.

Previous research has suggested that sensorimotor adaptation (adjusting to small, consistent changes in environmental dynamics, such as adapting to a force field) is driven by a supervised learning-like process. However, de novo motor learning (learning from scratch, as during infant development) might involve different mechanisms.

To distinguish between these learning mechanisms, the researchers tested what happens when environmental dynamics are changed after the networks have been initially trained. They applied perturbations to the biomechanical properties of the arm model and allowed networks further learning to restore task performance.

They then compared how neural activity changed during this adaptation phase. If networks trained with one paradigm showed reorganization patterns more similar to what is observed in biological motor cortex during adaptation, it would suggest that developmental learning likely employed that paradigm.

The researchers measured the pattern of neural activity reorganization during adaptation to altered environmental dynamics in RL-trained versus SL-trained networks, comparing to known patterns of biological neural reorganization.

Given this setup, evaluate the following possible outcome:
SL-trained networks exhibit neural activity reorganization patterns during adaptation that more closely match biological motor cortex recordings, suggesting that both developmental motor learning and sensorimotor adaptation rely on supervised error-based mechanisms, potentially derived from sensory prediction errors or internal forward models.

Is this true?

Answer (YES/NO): NO